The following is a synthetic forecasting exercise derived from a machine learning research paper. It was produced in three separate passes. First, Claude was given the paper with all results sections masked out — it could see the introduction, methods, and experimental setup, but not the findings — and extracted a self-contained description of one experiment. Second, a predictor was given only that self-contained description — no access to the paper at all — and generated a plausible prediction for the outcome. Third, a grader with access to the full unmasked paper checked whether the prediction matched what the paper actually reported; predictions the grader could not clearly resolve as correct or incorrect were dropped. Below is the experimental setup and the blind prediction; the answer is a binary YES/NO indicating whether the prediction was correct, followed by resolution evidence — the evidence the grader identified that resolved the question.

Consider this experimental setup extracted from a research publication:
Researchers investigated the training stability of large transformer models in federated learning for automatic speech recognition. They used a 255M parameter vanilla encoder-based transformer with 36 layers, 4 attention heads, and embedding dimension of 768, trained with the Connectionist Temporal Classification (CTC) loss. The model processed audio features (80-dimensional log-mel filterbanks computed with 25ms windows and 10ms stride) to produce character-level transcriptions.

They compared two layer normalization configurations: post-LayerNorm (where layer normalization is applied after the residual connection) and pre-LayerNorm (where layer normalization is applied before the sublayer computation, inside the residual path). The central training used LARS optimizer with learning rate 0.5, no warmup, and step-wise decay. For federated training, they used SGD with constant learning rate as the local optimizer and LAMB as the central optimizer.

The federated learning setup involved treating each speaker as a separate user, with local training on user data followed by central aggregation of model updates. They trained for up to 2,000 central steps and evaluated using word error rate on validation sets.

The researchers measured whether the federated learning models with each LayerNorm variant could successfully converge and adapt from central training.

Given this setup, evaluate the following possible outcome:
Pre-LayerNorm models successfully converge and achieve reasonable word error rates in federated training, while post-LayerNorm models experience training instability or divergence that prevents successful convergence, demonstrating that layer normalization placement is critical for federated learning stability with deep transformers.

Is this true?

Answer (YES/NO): YES